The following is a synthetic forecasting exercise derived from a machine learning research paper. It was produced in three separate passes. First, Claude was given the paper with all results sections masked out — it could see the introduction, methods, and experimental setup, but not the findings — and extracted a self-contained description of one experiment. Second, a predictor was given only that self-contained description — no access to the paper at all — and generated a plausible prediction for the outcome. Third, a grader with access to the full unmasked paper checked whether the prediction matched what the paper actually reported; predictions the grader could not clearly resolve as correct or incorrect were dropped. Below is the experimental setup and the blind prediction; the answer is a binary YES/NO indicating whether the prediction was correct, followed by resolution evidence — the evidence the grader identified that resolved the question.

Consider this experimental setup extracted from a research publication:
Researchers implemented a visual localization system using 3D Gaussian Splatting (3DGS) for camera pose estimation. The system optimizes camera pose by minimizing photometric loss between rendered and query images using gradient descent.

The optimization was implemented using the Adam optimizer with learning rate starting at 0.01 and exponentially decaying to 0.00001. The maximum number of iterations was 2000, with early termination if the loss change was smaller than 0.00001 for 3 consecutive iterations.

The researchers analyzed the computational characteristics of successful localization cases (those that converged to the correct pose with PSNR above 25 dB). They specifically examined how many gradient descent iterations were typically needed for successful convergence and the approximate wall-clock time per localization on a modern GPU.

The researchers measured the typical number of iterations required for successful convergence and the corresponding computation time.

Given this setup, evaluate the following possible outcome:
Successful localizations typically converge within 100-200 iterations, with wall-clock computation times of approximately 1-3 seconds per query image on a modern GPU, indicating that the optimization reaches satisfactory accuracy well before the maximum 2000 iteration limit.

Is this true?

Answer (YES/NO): NO